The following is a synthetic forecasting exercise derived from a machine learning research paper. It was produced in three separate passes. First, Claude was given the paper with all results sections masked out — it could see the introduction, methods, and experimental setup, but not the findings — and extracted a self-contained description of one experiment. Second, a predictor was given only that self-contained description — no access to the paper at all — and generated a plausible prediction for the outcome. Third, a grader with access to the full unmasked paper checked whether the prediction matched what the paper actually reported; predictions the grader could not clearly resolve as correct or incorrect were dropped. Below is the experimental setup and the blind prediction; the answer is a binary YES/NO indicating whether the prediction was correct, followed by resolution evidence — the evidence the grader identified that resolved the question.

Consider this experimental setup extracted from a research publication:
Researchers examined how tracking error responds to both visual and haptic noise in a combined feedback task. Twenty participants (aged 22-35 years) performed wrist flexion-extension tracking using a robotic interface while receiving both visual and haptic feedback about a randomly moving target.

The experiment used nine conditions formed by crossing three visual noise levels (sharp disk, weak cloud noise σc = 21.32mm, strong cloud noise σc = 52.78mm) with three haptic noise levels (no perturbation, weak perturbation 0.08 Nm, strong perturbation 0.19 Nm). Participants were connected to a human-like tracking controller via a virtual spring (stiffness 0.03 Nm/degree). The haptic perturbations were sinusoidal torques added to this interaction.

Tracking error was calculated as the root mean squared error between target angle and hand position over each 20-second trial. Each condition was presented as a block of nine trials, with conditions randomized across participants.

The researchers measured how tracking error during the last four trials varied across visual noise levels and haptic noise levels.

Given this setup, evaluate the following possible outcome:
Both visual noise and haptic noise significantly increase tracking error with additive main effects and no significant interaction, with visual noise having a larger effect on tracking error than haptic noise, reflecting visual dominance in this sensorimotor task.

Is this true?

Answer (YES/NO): NO